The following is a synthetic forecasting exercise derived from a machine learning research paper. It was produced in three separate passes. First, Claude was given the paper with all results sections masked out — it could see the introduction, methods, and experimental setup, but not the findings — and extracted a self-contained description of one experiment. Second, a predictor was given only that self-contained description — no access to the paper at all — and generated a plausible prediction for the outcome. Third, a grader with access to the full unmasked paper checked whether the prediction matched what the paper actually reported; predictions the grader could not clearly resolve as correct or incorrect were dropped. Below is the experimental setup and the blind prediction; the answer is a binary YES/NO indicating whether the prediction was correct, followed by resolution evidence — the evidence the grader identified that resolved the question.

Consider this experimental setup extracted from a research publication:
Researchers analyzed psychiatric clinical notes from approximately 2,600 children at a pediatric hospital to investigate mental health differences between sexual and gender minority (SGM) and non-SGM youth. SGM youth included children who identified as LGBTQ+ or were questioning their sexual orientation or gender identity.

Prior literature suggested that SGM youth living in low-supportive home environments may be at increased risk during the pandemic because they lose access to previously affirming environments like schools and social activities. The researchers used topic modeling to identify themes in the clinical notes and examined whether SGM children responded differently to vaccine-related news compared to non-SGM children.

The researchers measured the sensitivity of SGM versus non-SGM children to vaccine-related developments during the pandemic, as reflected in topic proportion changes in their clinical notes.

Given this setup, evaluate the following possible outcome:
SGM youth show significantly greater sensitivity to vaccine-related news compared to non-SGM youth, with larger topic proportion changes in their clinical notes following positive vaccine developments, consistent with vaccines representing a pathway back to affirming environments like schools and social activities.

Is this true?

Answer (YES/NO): YES